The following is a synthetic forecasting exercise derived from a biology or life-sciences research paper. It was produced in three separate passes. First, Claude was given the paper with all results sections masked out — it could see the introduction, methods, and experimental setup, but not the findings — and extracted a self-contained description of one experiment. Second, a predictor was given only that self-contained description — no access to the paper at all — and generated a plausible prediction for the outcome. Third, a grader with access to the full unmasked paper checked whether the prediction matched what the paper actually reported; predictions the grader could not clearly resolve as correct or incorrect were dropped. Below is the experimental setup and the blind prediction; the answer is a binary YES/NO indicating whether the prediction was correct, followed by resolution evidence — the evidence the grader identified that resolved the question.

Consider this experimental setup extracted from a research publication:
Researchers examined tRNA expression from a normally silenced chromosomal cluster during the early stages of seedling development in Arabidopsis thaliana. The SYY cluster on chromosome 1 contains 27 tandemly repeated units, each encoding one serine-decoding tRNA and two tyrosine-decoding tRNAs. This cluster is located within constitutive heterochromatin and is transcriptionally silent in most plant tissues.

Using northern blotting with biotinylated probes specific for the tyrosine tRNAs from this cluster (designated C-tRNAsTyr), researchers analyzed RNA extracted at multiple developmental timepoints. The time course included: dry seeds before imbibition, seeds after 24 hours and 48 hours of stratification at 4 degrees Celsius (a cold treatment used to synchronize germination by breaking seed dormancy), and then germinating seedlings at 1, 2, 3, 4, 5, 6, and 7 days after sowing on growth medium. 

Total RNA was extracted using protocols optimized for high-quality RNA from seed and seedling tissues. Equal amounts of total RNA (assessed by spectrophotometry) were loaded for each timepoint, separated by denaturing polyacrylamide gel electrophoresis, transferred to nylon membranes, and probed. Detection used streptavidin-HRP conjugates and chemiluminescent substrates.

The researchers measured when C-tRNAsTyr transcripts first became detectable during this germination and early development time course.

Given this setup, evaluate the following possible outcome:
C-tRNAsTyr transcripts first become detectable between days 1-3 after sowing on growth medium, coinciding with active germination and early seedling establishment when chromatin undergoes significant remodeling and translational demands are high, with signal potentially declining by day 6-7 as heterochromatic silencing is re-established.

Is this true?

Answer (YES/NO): YES